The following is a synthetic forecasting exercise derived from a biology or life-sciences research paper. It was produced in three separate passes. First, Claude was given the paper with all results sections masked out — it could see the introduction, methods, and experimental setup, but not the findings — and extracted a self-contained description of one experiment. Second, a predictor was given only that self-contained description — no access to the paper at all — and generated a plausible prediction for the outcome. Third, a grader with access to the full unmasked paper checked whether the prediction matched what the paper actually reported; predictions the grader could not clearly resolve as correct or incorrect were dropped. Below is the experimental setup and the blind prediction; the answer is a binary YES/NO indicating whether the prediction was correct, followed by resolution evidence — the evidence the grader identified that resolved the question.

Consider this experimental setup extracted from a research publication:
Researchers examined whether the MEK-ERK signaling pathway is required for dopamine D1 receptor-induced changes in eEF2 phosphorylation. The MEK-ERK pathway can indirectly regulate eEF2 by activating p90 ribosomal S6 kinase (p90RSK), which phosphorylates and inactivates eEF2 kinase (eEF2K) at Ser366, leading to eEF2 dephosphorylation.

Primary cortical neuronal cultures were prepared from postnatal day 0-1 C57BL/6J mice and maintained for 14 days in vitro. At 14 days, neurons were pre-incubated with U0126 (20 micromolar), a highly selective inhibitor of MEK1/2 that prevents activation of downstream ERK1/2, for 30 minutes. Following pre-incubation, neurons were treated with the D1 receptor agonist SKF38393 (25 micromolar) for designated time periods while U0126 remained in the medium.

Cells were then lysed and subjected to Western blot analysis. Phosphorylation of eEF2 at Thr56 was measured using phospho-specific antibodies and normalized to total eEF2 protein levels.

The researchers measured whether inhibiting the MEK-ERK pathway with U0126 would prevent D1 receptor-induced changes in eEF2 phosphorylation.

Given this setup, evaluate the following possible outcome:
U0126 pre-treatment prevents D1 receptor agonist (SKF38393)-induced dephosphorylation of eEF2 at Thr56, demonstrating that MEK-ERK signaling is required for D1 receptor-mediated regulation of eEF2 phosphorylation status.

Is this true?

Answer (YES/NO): YES